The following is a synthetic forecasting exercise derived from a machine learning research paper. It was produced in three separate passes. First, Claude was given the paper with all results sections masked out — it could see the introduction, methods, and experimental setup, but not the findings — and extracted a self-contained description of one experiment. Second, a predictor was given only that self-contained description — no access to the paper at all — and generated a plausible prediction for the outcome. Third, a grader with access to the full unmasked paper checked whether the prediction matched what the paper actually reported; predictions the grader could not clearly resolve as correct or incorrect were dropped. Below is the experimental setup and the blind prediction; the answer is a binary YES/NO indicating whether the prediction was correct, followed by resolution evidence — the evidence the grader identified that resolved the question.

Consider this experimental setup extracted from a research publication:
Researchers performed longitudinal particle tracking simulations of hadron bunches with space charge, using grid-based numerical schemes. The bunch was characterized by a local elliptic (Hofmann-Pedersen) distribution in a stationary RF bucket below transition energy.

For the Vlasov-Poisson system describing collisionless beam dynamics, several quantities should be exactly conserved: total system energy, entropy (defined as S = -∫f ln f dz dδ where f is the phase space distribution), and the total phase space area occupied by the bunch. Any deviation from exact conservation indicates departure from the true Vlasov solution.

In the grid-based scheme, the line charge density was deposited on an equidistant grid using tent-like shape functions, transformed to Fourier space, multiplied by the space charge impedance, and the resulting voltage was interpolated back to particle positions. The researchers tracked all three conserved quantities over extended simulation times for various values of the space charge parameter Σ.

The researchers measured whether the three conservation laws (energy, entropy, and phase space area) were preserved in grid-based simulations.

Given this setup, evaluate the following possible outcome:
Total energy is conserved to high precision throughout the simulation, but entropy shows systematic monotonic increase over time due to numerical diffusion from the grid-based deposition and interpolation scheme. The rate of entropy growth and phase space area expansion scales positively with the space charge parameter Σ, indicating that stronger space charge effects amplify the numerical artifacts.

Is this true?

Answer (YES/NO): NO